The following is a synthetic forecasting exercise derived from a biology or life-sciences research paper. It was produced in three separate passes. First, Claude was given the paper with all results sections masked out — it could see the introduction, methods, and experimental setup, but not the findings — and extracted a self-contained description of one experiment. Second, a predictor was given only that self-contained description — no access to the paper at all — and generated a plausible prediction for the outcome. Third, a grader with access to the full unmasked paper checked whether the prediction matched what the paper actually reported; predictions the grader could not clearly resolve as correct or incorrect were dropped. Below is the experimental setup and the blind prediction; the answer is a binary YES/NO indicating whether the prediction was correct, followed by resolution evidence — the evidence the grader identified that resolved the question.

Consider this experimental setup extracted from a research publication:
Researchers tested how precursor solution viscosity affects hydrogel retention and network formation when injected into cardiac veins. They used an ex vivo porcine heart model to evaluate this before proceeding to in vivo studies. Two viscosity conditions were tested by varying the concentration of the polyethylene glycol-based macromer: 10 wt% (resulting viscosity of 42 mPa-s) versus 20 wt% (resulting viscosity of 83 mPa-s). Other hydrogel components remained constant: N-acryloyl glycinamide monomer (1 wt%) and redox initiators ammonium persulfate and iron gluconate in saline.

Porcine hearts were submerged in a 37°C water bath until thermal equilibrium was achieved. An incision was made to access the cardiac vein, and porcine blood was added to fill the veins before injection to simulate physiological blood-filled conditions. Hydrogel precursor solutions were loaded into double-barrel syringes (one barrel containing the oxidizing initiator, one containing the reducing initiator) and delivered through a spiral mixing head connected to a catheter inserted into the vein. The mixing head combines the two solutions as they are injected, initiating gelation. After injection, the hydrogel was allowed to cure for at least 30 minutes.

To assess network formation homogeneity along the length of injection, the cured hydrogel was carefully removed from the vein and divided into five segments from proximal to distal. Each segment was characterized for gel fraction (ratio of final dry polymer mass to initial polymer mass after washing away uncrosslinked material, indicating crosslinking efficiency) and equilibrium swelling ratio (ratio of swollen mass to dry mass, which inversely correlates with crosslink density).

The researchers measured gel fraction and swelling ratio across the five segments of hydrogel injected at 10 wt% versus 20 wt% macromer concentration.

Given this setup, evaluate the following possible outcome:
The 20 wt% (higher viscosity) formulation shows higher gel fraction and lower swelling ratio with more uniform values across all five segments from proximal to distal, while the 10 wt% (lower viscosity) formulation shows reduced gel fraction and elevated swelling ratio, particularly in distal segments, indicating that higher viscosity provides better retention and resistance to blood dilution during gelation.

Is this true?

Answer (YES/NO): NO